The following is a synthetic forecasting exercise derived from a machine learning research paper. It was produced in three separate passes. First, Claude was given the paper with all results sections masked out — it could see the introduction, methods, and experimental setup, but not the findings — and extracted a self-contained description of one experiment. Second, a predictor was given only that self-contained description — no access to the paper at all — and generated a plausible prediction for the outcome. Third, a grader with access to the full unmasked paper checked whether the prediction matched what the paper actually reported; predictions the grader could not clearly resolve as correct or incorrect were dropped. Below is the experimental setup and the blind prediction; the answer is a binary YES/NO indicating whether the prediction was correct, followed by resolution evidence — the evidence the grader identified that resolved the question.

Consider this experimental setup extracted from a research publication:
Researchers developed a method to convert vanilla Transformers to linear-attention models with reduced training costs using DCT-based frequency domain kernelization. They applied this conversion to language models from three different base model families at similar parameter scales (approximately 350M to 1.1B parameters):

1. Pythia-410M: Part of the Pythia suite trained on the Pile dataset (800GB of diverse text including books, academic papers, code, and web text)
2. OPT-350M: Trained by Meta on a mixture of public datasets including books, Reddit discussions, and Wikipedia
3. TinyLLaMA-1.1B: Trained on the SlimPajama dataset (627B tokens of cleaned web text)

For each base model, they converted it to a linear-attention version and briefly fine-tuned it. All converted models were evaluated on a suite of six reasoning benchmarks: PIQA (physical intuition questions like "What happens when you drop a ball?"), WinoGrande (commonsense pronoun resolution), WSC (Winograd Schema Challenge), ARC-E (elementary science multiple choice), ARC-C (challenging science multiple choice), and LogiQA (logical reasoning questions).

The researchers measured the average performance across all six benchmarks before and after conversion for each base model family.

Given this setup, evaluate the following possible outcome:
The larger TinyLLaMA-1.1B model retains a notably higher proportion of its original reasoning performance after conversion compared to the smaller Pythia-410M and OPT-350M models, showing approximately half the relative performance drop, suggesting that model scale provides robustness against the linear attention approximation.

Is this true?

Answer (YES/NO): NO